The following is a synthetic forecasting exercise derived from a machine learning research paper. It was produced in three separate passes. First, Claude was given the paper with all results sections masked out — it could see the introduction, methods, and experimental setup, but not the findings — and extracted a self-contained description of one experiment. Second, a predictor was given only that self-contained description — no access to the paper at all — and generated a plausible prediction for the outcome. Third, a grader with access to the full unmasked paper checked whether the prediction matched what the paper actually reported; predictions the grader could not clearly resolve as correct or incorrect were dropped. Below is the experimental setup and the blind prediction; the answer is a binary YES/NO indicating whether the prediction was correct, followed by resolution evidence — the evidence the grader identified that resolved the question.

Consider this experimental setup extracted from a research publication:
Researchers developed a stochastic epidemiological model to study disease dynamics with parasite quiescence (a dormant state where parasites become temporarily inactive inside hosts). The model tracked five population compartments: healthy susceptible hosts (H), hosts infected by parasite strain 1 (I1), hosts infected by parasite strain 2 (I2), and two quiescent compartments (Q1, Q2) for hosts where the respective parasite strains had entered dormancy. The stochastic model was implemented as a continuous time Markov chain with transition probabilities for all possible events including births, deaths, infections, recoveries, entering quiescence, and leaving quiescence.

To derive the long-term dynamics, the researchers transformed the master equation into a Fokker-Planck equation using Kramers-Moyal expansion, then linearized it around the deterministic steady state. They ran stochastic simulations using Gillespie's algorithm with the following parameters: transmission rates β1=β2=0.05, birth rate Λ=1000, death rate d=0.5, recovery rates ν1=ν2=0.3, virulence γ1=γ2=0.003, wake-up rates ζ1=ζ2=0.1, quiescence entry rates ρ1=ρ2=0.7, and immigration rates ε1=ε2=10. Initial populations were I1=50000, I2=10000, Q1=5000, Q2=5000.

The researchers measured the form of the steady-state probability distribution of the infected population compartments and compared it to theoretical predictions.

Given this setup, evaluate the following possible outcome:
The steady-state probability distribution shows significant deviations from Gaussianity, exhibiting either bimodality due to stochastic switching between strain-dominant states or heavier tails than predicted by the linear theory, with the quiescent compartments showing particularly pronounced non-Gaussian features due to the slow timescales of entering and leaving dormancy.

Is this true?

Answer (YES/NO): NO